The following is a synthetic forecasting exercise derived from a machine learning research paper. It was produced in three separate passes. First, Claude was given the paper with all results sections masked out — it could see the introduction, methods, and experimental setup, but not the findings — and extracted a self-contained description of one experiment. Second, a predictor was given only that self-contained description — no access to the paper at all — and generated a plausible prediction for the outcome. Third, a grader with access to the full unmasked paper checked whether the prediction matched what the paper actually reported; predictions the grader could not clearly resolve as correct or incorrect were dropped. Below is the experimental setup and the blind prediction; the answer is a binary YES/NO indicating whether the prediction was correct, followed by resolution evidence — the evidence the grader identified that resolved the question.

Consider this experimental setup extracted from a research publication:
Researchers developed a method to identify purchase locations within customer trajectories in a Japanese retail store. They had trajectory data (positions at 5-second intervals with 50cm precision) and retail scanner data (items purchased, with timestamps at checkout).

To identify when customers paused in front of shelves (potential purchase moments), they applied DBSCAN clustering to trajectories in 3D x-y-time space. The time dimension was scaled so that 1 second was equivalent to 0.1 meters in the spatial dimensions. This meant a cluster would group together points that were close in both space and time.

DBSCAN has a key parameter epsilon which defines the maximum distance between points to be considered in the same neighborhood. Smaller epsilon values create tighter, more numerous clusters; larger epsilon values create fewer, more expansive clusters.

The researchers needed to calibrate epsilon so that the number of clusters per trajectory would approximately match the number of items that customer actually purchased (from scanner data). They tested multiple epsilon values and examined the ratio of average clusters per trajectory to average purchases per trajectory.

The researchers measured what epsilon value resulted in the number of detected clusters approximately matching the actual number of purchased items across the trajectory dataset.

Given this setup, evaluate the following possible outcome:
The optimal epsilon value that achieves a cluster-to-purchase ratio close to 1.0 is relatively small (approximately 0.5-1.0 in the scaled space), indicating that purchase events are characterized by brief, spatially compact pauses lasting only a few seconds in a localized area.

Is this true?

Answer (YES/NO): NO